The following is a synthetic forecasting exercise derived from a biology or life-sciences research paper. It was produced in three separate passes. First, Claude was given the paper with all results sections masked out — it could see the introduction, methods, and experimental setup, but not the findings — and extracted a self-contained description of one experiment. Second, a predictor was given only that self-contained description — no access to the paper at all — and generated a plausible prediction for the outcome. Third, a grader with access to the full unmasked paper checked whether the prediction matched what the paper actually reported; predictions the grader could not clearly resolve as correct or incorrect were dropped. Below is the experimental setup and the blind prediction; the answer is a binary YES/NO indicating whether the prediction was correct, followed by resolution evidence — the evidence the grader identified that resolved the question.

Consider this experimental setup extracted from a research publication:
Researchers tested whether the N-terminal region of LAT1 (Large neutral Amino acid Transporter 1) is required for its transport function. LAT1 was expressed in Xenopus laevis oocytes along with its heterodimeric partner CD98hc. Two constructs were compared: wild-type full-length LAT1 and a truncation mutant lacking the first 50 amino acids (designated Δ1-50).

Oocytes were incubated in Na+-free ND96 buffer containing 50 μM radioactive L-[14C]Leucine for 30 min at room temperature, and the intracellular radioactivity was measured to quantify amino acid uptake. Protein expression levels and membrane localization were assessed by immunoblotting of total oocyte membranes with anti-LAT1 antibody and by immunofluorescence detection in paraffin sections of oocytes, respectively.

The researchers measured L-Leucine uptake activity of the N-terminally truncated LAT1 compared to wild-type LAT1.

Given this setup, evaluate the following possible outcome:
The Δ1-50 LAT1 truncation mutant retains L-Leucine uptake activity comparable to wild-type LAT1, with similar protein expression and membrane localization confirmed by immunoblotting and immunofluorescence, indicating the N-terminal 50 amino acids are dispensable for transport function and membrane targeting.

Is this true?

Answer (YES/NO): NO